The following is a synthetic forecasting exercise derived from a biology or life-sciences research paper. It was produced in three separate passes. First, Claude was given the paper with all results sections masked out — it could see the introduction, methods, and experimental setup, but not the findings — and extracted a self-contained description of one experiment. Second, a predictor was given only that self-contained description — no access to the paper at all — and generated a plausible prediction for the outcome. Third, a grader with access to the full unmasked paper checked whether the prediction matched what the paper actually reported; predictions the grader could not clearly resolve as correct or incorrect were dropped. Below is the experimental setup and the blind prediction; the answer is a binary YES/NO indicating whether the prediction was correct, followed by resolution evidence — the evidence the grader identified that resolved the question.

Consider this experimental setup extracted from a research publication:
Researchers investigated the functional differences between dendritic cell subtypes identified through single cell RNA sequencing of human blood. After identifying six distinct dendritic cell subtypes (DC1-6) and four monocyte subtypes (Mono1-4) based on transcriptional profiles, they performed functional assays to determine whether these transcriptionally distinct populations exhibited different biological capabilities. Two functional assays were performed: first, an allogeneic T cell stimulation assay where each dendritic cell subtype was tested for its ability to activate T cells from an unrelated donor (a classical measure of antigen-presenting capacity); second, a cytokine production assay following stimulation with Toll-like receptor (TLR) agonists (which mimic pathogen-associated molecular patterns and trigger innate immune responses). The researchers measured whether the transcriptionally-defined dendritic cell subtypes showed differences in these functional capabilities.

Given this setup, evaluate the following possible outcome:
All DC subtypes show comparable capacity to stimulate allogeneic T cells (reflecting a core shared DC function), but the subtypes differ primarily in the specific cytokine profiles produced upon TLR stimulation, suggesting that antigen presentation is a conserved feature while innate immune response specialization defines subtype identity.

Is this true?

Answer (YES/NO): NO